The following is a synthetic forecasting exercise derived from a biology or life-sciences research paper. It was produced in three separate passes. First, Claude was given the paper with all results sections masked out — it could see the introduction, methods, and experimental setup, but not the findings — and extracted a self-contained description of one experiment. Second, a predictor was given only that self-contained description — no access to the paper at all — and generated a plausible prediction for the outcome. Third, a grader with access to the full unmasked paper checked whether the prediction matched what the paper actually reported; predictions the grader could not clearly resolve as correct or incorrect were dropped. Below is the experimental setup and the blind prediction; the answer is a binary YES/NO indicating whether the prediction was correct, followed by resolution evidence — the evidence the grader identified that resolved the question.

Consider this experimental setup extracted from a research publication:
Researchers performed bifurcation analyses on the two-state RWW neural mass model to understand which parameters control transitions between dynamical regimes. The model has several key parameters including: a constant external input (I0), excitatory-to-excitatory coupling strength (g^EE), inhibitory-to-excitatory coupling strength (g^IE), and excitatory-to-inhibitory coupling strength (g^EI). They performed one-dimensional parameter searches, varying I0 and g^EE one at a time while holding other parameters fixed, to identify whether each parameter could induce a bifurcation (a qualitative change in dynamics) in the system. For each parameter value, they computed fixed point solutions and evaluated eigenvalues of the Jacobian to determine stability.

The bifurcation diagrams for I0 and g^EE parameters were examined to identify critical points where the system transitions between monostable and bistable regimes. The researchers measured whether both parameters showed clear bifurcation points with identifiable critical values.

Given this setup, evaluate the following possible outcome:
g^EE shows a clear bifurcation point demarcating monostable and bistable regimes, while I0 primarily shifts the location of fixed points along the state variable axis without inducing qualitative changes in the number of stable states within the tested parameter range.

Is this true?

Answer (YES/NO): NO